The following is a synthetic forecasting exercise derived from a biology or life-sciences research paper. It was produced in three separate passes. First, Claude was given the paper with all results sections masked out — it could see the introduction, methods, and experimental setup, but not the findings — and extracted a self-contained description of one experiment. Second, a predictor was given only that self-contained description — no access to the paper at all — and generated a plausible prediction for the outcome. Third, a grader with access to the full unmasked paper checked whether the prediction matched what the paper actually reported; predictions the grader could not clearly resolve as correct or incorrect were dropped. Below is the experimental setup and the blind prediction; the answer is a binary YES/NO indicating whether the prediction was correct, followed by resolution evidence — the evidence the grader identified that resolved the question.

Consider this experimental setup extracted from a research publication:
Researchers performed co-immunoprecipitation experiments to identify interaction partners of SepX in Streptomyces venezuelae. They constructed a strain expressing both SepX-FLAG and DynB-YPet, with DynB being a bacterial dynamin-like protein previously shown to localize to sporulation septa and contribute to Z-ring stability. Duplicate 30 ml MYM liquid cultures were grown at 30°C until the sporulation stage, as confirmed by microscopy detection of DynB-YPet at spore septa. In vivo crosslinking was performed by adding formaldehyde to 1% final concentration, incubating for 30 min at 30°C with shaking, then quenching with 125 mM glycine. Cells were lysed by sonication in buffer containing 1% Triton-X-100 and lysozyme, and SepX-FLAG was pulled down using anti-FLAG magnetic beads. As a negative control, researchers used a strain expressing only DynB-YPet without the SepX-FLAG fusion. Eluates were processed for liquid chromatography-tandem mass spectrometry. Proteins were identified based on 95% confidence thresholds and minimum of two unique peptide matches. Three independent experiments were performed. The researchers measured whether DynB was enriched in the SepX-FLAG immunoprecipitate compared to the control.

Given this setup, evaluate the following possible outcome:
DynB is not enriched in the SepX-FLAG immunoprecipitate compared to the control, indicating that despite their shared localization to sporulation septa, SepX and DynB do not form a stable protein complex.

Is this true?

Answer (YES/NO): NO